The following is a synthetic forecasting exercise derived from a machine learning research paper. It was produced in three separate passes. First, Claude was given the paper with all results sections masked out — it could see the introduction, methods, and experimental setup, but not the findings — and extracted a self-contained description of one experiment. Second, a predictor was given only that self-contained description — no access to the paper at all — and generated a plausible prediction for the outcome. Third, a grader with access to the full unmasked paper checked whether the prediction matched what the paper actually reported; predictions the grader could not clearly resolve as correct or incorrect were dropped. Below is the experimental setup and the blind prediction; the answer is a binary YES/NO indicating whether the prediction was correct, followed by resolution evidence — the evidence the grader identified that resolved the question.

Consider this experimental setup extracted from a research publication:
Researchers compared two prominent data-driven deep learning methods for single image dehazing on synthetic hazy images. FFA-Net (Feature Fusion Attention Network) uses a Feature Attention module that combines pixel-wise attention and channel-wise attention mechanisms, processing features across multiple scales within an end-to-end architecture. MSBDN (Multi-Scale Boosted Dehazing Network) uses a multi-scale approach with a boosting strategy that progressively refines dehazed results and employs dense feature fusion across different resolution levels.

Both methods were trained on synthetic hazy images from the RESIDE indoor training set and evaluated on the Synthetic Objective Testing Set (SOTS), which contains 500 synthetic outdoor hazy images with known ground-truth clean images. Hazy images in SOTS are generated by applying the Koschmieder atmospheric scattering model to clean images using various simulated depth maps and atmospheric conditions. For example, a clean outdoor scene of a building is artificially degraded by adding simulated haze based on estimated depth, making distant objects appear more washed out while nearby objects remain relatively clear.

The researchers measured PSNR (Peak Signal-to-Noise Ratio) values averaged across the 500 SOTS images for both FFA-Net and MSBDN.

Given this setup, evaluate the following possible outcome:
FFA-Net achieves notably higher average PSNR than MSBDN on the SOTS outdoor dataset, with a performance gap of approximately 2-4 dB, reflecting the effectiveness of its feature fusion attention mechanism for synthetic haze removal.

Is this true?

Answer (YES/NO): NO